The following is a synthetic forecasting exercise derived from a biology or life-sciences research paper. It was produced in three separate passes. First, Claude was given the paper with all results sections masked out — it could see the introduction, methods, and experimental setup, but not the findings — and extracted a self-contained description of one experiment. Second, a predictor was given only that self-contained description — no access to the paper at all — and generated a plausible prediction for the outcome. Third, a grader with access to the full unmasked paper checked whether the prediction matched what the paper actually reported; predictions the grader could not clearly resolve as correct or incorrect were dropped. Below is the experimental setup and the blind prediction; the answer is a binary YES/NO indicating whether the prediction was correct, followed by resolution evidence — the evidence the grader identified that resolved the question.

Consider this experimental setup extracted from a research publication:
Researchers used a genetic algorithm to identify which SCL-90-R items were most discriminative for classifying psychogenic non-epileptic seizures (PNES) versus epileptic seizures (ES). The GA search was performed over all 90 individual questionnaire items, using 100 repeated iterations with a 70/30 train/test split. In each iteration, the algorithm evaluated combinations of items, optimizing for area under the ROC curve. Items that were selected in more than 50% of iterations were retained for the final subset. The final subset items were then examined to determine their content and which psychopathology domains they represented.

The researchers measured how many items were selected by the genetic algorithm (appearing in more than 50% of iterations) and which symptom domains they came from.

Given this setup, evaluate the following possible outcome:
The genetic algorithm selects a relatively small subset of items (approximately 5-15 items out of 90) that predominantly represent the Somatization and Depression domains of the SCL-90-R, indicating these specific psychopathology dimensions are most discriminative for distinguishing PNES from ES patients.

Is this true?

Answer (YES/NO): NO